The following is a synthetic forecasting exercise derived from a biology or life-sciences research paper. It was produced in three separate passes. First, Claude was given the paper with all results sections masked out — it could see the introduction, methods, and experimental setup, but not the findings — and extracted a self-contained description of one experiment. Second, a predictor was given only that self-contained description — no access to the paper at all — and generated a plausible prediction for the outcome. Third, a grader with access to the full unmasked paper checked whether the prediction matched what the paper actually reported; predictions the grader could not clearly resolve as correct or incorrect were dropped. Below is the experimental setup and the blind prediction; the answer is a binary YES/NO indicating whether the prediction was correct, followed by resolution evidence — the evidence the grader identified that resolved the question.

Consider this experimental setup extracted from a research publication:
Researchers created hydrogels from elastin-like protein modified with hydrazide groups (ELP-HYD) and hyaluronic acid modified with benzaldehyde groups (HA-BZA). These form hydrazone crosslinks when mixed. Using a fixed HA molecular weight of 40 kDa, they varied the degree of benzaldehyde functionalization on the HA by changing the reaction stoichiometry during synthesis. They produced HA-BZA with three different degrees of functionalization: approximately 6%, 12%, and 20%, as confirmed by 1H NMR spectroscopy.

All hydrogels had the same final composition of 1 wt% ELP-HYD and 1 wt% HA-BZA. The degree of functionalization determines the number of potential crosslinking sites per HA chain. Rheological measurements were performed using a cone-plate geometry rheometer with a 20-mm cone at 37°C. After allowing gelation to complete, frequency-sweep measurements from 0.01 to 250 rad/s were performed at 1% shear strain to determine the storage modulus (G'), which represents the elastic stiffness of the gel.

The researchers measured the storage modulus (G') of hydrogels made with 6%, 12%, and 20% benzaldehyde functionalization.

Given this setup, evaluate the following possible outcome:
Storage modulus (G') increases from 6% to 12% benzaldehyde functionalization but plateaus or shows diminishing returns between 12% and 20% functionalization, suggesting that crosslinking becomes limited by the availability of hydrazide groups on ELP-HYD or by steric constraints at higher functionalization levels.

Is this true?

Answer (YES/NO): NO